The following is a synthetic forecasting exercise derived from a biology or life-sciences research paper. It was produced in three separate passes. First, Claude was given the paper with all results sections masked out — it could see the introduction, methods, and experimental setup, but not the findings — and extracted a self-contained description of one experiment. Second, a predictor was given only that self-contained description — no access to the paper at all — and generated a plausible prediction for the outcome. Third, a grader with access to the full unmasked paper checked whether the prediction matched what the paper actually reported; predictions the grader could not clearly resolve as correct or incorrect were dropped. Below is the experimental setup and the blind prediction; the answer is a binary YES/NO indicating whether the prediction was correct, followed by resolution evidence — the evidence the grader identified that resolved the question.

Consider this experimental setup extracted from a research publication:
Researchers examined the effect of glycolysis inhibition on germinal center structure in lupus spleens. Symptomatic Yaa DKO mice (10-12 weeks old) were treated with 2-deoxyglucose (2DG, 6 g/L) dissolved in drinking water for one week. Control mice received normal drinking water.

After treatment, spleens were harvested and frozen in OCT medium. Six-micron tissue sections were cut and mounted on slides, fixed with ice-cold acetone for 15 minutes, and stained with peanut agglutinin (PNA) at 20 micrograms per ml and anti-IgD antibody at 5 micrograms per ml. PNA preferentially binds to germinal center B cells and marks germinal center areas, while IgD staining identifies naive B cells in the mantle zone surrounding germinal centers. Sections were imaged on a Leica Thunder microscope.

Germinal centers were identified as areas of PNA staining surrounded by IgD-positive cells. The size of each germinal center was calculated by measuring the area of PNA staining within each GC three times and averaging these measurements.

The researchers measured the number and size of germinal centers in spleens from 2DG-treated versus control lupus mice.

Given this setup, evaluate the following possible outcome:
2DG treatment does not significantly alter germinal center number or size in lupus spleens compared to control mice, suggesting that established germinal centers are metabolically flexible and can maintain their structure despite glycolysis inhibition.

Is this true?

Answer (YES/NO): NO